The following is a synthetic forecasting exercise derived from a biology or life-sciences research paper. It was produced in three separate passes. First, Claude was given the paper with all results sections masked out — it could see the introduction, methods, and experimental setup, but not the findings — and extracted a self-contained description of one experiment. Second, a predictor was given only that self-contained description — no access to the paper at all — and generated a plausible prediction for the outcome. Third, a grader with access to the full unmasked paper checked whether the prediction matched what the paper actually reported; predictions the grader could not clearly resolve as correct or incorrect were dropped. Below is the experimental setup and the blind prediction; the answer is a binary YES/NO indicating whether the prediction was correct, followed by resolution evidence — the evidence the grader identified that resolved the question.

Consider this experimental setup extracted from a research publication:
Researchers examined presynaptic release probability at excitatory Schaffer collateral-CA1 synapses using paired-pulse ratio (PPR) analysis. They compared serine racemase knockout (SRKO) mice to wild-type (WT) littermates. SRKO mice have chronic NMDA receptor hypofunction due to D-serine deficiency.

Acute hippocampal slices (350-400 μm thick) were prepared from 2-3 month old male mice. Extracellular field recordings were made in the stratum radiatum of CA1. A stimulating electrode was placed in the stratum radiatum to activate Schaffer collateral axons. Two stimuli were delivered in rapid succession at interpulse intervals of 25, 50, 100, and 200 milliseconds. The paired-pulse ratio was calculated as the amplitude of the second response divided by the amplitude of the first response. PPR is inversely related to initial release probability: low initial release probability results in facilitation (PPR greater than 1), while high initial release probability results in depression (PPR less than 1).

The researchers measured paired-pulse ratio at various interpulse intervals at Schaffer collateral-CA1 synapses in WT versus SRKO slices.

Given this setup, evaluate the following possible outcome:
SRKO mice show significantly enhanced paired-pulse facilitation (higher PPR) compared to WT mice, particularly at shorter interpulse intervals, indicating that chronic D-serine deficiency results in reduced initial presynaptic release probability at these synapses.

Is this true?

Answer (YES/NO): NO